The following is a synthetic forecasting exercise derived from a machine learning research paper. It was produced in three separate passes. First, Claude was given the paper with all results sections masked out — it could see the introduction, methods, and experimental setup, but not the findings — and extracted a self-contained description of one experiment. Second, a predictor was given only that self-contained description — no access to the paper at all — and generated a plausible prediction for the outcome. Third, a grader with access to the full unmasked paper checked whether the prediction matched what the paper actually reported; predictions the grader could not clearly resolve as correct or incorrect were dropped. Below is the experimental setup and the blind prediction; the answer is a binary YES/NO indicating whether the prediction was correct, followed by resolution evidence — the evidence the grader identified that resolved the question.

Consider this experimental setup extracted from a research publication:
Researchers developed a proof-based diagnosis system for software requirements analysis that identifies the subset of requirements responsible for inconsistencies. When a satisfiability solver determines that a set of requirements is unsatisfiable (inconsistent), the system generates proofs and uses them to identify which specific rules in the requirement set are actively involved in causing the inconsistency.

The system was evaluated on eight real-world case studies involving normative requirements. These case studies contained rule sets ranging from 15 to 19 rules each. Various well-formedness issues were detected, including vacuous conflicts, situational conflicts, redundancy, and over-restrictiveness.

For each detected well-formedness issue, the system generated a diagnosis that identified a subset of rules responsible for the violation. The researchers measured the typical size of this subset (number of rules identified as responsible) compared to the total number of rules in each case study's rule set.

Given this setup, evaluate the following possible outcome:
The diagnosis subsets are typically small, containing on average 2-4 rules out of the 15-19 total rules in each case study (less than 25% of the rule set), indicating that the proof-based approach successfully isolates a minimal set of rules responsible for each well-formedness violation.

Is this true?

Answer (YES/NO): YES